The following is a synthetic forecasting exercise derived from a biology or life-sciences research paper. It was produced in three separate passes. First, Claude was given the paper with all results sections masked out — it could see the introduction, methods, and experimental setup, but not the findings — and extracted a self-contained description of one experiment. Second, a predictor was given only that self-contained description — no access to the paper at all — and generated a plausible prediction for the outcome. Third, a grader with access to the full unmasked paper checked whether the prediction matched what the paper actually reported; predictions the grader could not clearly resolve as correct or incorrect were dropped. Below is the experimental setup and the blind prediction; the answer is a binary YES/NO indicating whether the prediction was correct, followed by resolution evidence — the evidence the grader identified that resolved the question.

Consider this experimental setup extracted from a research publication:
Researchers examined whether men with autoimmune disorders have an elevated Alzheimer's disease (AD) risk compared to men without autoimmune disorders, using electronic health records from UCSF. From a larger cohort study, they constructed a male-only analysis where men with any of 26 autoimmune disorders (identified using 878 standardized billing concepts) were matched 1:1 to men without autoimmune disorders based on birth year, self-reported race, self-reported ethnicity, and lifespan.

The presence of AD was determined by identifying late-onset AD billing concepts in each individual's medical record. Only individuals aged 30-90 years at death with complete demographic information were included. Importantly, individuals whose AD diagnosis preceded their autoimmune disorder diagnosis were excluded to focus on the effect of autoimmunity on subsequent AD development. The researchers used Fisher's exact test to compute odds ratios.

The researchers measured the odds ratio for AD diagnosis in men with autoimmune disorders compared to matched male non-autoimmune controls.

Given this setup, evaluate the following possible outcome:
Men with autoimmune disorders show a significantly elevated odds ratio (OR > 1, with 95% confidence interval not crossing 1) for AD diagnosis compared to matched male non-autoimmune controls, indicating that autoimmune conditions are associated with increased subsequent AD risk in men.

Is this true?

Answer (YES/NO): YES